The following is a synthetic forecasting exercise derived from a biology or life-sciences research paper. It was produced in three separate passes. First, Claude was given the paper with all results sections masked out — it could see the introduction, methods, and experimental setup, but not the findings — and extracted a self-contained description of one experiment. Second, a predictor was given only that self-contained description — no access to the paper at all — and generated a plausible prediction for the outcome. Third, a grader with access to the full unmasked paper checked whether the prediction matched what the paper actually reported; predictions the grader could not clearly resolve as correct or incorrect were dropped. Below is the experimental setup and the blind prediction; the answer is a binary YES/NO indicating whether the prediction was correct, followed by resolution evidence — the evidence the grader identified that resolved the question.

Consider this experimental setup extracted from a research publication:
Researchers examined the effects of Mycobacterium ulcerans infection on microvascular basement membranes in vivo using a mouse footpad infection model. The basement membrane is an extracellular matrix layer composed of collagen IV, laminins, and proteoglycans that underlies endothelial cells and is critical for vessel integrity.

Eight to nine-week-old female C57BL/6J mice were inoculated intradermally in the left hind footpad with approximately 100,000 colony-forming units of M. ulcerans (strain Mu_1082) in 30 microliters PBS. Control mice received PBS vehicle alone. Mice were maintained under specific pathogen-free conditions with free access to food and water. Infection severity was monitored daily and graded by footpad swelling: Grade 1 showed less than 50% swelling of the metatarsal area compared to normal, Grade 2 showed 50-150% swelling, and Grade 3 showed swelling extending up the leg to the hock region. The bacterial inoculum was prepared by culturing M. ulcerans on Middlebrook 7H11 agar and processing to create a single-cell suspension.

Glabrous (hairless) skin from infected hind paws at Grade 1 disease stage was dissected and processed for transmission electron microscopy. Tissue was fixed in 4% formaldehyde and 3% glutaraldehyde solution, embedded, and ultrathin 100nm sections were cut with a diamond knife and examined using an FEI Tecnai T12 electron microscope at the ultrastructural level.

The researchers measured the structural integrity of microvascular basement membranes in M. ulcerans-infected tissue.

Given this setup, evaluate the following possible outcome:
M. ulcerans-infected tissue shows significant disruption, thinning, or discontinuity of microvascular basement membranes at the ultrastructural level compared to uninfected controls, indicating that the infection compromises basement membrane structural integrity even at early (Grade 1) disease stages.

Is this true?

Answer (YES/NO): YES